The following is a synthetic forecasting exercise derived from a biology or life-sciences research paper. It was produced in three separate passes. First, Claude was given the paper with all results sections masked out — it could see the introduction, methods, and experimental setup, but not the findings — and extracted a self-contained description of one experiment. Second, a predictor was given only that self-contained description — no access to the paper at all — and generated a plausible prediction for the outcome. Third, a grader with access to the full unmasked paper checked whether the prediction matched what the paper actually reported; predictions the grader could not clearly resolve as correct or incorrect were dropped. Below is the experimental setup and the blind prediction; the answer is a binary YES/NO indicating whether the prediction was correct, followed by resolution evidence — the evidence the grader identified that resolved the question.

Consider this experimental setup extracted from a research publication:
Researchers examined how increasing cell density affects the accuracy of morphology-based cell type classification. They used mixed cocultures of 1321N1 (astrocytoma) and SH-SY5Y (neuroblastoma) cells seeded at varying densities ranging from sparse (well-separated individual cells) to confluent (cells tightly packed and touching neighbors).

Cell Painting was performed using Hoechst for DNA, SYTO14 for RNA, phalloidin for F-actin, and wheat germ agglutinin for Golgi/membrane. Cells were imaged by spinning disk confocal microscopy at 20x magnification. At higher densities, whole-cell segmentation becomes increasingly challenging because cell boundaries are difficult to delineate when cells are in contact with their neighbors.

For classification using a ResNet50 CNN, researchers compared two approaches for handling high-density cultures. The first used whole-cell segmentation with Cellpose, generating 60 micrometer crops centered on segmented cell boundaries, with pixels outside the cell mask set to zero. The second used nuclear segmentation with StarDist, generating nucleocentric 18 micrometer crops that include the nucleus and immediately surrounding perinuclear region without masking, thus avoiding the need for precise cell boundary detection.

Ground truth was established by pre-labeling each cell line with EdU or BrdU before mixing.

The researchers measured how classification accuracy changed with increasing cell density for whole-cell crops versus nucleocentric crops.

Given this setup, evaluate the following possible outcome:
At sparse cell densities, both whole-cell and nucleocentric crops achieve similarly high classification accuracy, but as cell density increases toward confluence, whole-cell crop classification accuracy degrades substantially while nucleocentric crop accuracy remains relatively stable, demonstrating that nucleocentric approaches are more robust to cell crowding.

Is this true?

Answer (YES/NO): YES